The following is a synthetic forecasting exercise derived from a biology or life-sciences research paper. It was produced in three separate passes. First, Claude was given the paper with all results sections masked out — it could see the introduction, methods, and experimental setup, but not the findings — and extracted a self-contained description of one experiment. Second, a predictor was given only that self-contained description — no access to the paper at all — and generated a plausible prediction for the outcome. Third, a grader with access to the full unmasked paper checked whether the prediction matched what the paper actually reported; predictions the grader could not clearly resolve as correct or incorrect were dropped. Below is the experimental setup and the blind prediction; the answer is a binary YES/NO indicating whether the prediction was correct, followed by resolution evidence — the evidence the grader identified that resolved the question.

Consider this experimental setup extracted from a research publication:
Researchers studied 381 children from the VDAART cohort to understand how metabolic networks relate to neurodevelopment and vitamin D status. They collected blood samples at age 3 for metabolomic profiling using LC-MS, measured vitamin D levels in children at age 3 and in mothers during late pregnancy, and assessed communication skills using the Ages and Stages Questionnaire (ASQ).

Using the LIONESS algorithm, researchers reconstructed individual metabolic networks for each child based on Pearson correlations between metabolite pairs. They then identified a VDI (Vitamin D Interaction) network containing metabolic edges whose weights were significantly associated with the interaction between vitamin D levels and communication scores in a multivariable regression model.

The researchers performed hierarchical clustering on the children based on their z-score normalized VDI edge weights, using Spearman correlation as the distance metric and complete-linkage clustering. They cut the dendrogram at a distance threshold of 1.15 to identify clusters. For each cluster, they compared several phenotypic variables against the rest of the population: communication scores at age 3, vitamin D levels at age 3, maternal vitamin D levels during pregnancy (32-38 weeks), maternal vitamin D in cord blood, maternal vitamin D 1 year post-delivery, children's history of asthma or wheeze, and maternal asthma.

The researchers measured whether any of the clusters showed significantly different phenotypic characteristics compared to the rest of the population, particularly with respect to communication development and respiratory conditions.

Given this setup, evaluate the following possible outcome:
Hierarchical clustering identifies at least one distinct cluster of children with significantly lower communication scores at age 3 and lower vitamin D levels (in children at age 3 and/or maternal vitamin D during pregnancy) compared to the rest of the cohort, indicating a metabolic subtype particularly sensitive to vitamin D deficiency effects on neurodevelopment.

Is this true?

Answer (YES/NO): YES